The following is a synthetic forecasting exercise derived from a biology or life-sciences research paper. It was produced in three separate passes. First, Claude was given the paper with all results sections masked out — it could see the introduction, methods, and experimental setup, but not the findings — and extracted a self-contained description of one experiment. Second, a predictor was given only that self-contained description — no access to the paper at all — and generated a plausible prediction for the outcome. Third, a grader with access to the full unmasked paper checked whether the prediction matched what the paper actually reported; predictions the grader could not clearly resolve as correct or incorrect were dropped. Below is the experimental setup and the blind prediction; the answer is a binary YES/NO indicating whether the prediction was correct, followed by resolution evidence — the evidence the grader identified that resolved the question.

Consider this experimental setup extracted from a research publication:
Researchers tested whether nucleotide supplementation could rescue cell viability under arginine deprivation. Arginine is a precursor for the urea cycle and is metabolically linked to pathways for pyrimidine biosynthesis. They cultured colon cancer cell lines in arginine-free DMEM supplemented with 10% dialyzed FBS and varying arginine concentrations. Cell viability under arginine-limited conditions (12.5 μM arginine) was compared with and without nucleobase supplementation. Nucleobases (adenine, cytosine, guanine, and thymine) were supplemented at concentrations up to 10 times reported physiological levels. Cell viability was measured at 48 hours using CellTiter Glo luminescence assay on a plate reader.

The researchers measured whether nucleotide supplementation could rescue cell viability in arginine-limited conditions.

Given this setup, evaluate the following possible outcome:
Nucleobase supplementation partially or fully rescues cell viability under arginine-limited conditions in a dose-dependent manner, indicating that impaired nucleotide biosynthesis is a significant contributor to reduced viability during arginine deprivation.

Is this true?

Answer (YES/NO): NO